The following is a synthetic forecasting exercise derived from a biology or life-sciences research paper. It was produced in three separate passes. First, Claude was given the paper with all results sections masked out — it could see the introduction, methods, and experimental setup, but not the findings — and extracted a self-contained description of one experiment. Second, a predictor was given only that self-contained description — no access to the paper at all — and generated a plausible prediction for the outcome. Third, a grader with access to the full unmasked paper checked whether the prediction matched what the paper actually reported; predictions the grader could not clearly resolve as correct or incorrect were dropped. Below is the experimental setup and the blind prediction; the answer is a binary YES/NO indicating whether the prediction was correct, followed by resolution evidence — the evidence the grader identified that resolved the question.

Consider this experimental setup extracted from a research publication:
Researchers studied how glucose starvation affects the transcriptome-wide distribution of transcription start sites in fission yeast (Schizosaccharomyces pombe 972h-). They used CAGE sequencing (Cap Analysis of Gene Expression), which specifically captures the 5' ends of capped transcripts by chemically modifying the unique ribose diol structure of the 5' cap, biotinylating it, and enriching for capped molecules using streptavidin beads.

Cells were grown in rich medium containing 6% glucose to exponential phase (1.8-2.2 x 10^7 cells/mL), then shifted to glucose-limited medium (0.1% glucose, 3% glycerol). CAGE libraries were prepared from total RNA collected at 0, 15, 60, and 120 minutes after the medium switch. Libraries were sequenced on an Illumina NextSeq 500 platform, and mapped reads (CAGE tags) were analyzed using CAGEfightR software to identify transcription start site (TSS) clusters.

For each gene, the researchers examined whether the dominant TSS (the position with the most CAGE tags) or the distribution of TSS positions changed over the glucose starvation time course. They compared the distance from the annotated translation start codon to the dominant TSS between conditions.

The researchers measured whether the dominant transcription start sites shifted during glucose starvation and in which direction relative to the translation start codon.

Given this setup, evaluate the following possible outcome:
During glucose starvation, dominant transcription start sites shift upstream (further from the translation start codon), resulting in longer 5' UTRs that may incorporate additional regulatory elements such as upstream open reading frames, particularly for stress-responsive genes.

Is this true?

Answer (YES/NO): NO